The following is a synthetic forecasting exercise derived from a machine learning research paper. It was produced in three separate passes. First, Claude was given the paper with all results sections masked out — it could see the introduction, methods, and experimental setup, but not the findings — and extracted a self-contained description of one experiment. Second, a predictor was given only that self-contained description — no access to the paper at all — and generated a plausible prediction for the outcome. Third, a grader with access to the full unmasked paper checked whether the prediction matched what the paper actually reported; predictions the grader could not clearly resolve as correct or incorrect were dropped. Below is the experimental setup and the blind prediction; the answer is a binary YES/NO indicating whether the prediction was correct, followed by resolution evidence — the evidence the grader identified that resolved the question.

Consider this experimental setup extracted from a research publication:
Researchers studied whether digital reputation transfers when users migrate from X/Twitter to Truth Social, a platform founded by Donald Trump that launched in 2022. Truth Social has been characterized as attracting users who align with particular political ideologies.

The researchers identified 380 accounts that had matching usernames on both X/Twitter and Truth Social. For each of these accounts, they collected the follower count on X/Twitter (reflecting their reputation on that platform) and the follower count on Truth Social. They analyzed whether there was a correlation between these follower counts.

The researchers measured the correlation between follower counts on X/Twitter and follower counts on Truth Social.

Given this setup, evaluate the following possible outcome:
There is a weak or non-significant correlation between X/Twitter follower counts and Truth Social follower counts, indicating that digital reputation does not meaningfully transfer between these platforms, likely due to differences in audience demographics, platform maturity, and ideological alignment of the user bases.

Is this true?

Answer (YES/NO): YES